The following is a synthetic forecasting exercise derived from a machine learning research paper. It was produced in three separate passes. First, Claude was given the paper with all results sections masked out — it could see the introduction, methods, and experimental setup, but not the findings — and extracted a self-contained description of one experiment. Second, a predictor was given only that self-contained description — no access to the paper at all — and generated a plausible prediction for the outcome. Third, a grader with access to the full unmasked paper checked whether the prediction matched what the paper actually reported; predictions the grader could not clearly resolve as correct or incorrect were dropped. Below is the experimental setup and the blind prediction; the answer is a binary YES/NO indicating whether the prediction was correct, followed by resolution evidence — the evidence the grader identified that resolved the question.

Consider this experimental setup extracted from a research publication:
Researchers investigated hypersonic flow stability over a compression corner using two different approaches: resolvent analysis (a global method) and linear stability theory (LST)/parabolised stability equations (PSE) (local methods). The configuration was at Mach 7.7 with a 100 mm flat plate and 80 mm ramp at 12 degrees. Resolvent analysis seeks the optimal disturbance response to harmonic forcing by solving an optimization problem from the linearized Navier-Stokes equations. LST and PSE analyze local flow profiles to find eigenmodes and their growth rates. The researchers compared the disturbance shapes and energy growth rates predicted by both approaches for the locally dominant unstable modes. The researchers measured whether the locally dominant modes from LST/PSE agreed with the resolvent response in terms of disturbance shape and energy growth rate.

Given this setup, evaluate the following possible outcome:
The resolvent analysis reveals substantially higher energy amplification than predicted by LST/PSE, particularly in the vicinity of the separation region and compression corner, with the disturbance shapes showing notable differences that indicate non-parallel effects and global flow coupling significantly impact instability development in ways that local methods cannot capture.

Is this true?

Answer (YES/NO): NO